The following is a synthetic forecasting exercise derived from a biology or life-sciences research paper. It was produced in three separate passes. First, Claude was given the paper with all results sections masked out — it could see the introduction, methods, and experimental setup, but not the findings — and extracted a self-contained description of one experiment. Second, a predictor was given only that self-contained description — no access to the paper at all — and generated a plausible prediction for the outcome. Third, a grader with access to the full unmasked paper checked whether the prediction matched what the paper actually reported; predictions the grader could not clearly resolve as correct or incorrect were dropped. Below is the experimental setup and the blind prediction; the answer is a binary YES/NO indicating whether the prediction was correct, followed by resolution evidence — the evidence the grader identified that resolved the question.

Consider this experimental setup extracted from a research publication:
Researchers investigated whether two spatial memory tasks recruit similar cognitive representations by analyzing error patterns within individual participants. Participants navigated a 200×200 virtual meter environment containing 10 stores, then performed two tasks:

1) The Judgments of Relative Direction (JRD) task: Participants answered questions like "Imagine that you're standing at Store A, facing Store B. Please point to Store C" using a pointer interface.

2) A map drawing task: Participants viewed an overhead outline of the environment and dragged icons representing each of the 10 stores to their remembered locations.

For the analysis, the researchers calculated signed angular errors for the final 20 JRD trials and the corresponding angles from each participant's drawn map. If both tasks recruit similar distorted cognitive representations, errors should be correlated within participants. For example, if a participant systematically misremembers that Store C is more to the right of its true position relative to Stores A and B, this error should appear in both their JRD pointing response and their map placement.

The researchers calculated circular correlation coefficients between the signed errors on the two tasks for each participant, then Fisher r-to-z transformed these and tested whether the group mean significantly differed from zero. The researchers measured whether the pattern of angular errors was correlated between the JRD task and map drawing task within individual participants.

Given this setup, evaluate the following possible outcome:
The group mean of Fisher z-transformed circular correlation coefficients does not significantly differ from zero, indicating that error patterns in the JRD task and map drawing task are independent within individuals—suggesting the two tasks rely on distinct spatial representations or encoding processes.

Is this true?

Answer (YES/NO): NO